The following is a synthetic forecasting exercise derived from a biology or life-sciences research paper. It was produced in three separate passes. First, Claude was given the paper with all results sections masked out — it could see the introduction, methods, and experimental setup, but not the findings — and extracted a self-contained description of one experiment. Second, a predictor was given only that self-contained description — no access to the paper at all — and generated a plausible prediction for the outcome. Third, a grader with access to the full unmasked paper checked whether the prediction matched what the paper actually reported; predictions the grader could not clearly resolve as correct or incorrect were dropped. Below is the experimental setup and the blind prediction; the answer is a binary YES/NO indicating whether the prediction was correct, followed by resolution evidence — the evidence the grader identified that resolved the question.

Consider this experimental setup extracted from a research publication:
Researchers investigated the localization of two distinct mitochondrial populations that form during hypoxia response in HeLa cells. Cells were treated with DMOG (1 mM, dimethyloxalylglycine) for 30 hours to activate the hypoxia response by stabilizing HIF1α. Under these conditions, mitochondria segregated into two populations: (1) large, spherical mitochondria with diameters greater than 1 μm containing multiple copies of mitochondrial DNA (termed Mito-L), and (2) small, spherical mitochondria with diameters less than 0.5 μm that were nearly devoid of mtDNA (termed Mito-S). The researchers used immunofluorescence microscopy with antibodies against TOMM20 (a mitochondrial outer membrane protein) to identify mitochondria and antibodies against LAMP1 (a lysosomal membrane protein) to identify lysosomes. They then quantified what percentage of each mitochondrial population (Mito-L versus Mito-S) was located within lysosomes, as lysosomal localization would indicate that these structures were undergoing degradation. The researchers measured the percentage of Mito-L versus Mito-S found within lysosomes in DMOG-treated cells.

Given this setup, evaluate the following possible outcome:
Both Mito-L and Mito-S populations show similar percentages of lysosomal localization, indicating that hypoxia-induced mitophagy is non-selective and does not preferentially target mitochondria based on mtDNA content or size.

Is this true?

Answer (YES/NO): NO